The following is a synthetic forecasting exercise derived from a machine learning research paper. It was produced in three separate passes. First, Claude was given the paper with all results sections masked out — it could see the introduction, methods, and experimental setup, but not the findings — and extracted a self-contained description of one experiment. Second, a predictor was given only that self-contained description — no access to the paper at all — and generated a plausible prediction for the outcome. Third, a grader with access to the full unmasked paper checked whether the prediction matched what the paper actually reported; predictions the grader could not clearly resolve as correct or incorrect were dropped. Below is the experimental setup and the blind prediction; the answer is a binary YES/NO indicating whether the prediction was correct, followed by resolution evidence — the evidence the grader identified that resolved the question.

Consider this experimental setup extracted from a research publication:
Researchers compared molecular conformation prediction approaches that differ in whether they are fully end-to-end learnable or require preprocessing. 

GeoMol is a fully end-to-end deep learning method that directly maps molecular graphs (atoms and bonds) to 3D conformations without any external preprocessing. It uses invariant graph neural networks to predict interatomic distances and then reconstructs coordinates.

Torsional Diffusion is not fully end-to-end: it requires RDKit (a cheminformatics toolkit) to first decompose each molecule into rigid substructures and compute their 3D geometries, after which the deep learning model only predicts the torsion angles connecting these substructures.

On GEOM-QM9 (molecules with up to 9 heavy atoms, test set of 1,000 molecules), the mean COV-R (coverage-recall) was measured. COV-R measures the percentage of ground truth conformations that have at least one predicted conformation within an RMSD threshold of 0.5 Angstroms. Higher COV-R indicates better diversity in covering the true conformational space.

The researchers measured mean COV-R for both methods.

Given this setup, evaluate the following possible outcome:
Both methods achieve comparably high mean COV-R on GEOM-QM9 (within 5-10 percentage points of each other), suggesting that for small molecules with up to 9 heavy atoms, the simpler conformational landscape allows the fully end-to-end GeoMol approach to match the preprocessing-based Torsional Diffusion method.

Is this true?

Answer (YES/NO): YES